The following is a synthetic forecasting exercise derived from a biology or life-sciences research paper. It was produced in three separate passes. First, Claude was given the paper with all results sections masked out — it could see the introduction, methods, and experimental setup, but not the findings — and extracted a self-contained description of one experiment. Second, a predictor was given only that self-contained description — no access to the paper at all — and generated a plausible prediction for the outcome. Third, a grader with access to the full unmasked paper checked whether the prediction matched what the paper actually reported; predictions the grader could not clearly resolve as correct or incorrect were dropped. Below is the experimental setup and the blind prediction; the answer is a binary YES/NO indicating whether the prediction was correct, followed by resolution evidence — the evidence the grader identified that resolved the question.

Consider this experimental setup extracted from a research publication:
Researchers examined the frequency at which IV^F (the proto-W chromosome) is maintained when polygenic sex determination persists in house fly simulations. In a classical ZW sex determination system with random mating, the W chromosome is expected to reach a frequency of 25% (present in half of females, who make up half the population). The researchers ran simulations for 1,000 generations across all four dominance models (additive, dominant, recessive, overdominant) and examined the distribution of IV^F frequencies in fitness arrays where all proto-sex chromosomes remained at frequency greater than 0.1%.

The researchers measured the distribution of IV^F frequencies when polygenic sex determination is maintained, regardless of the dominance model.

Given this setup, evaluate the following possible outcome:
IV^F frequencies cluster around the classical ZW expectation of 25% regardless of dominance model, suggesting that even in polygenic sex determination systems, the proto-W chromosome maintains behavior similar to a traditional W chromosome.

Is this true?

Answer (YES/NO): YES